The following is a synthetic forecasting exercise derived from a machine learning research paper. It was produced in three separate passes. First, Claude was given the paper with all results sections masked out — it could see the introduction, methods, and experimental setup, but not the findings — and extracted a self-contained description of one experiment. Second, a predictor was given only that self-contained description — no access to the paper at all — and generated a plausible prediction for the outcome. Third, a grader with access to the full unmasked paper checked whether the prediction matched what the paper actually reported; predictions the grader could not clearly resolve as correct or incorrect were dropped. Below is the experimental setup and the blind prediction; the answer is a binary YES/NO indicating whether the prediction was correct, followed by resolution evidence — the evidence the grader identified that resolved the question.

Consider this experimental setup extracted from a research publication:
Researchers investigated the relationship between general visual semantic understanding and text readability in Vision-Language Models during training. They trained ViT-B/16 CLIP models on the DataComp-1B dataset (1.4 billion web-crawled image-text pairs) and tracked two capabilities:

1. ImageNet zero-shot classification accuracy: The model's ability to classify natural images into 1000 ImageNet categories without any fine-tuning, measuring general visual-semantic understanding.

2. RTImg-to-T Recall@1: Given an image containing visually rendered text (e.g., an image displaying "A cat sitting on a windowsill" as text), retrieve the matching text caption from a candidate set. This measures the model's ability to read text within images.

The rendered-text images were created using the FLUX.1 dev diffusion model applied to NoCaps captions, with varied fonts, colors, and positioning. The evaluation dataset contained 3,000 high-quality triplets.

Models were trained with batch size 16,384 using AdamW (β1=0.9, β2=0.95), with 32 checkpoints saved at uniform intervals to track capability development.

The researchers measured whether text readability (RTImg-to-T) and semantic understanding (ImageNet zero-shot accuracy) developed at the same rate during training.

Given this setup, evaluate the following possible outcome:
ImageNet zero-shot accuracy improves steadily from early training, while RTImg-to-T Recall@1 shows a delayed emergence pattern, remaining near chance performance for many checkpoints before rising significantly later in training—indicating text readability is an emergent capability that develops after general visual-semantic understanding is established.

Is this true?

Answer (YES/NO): YES